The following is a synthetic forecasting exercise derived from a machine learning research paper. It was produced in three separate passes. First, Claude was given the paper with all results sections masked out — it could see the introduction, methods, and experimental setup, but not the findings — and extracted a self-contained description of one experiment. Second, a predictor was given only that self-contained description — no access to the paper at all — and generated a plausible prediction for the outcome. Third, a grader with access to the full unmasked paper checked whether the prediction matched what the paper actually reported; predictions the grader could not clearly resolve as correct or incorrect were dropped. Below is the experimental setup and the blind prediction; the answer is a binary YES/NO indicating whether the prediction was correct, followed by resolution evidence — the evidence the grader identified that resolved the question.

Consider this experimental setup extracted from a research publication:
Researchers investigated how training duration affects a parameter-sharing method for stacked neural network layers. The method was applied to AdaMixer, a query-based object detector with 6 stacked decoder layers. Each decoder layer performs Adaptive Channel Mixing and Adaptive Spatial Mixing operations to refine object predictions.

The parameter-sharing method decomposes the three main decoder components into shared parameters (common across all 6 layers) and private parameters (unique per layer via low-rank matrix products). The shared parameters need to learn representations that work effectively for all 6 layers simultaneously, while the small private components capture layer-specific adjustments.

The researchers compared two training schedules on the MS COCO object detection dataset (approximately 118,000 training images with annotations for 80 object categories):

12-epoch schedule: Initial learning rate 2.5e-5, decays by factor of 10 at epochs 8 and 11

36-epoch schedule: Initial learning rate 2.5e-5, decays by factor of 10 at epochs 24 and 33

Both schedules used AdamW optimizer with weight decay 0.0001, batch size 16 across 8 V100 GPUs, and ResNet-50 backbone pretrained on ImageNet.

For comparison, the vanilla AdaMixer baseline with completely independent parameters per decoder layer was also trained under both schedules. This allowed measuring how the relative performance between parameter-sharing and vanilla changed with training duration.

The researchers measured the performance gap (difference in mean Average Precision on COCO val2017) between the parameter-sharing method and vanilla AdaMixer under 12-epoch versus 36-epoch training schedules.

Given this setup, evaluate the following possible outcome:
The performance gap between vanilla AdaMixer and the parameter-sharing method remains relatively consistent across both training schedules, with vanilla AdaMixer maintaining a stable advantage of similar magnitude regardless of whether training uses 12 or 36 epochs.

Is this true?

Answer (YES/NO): NO